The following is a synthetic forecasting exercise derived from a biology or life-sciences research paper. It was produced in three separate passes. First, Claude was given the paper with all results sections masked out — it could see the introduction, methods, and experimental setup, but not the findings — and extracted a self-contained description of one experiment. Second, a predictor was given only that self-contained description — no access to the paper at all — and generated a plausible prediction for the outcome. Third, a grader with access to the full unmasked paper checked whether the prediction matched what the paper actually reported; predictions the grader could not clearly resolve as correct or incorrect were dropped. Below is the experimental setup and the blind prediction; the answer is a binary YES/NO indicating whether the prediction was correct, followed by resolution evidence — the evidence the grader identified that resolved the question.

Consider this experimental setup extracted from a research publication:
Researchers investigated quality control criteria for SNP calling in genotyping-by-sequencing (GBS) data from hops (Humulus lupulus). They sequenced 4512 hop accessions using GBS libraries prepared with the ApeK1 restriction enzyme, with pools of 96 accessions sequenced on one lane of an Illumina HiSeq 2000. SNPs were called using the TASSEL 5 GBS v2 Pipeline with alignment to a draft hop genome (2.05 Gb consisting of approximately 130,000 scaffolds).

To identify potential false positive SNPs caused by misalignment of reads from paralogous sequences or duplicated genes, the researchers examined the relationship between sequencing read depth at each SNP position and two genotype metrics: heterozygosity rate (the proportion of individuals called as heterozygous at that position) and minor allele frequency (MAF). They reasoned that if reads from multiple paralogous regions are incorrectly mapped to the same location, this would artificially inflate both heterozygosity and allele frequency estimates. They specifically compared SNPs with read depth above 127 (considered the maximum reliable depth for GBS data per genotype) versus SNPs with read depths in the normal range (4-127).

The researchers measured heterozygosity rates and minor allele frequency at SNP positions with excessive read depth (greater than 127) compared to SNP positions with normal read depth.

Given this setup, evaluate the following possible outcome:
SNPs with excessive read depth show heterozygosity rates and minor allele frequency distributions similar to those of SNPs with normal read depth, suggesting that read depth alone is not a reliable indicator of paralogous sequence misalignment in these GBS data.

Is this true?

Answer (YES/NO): NO